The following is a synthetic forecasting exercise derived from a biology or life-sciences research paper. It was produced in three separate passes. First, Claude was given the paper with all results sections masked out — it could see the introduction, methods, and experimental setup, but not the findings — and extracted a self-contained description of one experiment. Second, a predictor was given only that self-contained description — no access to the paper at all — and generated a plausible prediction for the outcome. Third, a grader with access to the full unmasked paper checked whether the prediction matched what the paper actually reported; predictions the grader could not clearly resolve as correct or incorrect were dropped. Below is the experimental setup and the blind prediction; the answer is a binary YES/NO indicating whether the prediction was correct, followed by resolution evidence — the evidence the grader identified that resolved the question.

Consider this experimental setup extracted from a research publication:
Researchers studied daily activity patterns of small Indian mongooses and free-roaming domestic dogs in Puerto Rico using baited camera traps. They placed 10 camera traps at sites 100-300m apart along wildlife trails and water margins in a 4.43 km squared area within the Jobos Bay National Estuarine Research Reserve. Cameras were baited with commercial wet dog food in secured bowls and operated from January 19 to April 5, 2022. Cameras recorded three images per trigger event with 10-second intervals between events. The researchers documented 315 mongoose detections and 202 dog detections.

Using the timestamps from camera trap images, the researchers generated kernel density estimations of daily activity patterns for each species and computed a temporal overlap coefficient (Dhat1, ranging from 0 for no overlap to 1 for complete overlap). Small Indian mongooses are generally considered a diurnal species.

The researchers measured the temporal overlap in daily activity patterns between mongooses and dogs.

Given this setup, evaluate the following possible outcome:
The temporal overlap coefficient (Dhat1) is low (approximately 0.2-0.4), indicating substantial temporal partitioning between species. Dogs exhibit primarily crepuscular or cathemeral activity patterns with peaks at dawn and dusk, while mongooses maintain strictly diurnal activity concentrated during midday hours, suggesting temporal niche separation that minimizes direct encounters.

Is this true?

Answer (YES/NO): NO